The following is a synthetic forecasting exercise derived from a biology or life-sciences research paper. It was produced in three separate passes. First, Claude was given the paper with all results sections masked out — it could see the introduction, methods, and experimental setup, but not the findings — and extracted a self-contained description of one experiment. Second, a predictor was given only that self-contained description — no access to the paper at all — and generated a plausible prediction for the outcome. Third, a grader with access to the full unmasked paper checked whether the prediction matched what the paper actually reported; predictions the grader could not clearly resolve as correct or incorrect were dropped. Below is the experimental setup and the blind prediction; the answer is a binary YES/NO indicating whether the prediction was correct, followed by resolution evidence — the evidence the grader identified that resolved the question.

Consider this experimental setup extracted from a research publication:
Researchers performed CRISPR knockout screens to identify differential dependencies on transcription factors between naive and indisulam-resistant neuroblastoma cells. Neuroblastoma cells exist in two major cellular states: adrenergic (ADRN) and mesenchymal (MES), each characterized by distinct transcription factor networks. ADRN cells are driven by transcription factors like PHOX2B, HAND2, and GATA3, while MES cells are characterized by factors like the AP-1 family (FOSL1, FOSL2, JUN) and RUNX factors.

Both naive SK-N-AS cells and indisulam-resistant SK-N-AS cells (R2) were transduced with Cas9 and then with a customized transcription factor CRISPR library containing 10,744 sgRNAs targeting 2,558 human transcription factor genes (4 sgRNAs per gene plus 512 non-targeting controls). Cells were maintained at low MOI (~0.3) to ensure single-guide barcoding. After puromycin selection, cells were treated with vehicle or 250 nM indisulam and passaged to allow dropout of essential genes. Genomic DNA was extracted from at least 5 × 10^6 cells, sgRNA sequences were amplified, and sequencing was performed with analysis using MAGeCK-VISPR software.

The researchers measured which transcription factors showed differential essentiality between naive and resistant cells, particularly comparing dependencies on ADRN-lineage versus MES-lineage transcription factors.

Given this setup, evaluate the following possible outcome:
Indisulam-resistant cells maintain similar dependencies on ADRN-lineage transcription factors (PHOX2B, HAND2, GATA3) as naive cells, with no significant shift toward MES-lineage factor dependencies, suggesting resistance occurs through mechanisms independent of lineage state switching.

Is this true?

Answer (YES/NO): NO